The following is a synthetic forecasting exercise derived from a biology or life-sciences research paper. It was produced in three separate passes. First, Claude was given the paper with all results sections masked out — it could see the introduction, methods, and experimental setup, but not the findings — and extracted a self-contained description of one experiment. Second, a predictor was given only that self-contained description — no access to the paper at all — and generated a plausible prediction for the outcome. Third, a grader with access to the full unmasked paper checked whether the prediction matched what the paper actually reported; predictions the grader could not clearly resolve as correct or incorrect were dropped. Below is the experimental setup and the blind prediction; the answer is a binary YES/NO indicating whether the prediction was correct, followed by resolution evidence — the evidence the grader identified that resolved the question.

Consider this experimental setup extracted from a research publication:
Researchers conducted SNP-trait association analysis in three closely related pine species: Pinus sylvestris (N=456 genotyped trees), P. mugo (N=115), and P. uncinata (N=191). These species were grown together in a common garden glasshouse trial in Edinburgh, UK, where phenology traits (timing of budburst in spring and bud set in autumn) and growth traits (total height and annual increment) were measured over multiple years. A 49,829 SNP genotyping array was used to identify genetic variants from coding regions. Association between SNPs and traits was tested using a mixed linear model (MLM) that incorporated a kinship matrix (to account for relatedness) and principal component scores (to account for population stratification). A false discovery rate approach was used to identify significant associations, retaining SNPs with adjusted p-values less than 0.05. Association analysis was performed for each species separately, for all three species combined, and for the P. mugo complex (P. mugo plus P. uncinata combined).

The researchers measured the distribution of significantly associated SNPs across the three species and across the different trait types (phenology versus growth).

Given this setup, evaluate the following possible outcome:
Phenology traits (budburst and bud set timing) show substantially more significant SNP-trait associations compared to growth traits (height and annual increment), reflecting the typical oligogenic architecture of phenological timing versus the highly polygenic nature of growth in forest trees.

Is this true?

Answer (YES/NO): NO